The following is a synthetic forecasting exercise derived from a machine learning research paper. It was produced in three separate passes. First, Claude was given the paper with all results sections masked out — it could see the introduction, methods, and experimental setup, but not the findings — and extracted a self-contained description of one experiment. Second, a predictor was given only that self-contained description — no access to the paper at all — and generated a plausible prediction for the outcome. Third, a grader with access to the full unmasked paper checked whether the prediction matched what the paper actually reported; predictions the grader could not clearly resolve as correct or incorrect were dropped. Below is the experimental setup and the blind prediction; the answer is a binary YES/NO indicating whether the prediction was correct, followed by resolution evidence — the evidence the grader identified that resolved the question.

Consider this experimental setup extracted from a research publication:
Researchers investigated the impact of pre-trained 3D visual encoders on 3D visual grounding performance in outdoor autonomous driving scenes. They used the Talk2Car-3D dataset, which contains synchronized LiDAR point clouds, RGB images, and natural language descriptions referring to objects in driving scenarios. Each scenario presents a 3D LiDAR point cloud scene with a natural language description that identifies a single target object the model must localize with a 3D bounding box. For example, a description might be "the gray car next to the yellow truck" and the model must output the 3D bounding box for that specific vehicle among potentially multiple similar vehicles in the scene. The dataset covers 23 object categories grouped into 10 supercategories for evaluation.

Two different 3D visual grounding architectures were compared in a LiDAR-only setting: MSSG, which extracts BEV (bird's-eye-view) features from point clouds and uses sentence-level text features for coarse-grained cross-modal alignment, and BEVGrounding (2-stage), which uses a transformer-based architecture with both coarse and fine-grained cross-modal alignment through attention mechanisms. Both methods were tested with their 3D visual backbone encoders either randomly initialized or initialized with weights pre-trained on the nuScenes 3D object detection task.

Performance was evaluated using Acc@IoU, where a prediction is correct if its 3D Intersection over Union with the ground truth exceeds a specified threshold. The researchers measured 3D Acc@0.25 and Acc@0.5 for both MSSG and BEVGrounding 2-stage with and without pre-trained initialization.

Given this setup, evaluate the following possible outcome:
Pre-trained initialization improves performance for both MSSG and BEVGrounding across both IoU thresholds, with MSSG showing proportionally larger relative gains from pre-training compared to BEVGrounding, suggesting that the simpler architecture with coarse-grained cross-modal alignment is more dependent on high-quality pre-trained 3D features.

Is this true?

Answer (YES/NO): NO